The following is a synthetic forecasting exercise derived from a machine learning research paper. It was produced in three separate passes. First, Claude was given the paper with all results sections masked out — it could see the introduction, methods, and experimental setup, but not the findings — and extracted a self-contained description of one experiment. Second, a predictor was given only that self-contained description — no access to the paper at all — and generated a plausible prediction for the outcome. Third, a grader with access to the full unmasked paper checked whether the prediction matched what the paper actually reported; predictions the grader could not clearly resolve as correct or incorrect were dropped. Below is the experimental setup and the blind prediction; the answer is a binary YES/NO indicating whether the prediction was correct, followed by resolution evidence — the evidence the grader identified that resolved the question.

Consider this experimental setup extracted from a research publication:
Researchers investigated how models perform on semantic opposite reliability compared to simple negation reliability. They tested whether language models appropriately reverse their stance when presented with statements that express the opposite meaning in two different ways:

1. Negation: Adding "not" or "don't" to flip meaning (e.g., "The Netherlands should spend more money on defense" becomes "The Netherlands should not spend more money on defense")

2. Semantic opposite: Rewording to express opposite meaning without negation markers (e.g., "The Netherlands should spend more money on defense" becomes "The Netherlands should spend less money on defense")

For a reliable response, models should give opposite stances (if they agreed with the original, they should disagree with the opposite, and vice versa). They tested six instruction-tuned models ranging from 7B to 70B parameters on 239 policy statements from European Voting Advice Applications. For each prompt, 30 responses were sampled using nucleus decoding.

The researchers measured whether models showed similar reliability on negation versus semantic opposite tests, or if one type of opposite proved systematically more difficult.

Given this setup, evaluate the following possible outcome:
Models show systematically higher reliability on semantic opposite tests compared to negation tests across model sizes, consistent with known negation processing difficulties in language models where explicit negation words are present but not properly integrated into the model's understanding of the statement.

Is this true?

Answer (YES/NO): NO